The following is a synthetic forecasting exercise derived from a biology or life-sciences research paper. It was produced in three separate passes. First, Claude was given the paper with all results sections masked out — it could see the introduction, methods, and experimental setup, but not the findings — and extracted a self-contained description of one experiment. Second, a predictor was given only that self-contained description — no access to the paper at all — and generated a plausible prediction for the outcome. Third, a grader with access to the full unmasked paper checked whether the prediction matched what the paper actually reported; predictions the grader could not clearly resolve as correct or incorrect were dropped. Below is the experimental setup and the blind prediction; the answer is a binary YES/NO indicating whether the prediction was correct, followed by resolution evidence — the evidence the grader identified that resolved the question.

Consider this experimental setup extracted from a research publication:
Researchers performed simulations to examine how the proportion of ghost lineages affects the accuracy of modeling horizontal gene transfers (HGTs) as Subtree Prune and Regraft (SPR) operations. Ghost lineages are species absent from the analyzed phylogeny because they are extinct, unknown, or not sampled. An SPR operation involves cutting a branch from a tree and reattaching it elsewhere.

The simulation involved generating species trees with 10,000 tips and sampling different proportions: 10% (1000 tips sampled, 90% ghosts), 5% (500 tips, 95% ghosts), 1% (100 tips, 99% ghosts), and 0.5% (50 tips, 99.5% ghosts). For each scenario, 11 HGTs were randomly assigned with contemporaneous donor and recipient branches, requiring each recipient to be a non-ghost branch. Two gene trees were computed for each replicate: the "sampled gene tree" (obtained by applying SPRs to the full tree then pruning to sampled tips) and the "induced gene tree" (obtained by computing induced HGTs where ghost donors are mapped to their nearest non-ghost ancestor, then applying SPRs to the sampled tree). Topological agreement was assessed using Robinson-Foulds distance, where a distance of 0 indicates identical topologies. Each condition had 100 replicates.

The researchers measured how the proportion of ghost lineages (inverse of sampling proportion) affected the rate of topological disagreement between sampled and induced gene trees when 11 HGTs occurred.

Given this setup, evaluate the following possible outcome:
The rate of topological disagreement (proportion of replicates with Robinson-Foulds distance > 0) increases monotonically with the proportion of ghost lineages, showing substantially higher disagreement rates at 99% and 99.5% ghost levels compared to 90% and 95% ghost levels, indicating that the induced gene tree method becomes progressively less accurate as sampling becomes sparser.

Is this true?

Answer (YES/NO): YES